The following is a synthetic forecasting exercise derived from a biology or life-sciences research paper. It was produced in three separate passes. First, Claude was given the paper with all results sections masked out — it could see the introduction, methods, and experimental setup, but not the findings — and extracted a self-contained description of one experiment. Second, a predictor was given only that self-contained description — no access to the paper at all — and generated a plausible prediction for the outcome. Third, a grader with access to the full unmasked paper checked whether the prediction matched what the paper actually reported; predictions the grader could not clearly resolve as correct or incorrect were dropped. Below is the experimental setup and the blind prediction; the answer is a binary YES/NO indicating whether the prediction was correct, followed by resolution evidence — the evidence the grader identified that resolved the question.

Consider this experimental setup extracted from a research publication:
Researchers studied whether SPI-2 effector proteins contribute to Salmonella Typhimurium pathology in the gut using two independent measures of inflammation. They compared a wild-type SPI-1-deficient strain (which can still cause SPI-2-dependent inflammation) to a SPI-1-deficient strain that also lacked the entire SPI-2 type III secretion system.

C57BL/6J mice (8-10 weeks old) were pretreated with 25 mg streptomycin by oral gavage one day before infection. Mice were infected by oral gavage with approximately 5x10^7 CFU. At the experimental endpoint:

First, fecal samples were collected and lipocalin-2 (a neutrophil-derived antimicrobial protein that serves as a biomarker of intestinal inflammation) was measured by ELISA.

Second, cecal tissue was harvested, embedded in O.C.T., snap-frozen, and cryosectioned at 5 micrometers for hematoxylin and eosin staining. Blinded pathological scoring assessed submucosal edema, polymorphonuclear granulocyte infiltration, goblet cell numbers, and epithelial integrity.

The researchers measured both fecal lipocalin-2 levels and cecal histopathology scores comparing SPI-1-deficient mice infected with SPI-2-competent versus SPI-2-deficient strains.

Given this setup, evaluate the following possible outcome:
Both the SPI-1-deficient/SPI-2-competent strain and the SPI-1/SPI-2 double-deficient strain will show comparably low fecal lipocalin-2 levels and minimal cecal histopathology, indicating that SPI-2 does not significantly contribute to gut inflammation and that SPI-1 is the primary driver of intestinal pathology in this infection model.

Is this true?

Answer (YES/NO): NO